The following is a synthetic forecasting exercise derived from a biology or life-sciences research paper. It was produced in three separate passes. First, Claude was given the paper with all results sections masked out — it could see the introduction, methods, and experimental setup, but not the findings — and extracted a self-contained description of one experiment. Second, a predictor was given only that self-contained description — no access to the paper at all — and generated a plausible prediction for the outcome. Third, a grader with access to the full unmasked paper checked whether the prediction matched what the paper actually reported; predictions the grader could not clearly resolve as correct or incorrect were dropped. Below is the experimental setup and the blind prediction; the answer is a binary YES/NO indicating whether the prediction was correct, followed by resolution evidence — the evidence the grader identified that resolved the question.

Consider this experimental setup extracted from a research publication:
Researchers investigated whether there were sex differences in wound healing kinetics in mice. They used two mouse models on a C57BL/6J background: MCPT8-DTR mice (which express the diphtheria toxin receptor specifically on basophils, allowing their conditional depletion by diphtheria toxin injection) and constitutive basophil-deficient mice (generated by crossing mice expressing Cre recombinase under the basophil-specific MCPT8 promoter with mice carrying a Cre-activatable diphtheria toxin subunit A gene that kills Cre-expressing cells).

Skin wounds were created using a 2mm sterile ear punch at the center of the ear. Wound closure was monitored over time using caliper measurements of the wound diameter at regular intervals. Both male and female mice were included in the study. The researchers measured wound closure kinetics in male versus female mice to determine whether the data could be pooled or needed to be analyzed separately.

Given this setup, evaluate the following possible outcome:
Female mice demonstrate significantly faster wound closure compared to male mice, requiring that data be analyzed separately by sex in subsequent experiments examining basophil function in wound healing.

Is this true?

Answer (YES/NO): YES